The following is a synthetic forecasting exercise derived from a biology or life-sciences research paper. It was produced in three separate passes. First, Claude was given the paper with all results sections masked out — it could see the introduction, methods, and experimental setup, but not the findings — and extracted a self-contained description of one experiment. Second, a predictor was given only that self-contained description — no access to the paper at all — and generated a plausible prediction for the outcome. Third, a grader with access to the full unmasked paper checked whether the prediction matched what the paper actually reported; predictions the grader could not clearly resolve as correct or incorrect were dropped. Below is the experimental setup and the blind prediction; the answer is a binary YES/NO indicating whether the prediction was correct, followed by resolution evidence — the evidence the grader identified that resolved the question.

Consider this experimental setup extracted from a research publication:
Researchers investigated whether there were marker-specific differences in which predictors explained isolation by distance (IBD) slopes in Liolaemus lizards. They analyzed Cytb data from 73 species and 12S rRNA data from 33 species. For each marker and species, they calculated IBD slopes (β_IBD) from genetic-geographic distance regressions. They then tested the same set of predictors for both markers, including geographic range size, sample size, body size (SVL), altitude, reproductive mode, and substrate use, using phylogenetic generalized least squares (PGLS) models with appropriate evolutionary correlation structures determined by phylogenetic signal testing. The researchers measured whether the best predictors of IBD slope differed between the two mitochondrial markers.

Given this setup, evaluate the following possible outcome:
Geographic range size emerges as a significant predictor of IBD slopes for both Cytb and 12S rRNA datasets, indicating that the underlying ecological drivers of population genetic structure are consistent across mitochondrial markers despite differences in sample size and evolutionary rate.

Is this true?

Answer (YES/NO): NO